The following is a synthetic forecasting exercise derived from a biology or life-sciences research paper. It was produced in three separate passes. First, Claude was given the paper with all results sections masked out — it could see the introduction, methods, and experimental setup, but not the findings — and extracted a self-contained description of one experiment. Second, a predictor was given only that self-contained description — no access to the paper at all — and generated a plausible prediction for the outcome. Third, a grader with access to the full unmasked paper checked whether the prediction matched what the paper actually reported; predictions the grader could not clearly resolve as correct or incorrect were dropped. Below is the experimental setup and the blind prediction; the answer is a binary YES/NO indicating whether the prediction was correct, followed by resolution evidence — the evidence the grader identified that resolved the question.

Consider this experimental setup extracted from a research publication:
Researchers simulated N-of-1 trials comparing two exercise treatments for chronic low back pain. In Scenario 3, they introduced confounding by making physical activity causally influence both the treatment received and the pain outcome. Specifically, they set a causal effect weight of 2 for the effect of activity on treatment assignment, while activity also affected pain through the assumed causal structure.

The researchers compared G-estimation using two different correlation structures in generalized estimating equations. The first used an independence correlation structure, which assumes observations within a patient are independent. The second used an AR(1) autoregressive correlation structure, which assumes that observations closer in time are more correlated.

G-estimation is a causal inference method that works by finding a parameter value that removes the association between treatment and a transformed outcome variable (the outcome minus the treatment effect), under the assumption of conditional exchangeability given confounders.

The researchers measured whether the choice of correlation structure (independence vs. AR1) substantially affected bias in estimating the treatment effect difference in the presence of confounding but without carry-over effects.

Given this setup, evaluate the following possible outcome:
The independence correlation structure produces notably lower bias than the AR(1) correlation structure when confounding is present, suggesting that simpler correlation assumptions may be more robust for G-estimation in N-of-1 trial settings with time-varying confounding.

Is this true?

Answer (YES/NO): NO